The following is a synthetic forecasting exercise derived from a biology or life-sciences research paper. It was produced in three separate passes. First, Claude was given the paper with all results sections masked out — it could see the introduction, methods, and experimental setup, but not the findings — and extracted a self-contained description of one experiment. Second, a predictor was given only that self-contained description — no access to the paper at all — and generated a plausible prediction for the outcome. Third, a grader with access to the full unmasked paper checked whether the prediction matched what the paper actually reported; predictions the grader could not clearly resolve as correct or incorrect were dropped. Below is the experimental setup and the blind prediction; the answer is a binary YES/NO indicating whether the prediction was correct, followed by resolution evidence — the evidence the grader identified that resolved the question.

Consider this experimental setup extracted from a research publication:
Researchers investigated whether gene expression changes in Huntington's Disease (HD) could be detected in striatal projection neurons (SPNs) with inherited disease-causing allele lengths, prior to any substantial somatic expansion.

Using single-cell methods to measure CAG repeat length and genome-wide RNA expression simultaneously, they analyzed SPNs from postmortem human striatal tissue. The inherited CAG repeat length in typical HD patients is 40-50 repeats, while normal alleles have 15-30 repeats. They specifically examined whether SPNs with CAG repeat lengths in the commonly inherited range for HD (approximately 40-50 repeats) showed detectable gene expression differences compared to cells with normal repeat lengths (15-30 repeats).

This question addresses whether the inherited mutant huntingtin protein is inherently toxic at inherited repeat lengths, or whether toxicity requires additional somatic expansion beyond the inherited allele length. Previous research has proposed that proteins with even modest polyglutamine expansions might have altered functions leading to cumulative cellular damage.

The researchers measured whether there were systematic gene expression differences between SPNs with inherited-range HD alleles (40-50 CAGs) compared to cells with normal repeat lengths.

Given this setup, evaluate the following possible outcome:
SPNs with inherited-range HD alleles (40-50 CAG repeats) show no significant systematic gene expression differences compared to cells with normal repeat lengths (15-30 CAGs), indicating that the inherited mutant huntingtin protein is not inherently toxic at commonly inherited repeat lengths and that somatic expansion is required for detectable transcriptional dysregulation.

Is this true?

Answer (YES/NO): YES